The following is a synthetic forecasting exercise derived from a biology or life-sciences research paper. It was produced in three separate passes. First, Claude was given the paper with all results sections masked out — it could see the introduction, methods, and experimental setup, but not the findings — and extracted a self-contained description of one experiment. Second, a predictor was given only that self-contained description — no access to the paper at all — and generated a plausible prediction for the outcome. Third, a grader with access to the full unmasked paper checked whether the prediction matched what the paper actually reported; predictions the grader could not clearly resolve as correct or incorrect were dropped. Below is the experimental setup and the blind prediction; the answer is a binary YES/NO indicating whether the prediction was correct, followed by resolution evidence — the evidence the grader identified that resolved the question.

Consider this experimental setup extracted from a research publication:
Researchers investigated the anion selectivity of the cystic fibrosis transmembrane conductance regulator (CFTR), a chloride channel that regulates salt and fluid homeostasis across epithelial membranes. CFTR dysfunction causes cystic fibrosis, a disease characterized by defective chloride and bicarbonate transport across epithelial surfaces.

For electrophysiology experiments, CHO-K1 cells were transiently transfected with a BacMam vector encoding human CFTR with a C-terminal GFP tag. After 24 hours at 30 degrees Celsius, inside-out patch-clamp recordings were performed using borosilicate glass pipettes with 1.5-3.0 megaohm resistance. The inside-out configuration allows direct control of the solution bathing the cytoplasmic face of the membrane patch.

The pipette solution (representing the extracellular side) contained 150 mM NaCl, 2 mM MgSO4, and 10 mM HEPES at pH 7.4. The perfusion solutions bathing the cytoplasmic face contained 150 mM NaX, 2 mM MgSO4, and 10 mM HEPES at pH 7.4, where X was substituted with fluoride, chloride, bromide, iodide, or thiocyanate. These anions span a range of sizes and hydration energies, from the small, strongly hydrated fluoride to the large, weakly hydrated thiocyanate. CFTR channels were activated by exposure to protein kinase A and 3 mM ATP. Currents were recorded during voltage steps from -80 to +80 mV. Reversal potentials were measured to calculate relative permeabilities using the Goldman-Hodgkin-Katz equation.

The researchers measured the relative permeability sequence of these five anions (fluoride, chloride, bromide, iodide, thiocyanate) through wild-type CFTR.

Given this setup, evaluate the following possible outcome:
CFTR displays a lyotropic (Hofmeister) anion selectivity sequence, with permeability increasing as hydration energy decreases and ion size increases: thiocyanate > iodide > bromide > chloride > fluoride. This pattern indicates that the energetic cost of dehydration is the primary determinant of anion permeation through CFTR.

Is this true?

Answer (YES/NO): YES